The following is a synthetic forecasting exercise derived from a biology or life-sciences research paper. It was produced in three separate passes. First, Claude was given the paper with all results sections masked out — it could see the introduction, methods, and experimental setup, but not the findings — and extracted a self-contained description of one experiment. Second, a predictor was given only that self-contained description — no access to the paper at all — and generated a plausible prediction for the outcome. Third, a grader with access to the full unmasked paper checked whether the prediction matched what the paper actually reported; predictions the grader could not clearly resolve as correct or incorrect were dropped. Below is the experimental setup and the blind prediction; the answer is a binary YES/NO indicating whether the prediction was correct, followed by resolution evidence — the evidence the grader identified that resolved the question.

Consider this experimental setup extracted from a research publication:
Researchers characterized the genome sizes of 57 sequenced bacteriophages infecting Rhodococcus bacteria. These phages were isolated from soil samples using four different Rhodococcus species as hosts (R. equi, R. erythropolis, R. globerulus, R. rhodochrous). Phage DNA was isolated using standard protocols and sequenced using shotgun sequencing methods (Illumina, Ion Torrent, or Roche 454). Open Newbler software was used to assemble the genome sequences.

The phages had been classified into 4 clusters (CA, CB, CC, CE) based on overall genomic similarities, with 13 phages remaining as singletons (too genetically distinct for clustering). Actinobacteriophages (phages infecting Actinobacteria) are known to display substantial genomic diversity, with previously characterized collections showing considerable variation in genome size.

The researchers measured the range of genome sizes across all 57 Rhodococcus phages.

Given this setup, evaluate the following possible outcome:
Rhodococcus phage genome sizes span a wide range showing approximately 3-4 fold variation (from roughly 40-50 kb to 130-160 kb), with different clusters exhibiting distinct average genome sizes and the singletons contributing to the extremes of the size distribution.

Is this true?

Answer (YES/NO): NO